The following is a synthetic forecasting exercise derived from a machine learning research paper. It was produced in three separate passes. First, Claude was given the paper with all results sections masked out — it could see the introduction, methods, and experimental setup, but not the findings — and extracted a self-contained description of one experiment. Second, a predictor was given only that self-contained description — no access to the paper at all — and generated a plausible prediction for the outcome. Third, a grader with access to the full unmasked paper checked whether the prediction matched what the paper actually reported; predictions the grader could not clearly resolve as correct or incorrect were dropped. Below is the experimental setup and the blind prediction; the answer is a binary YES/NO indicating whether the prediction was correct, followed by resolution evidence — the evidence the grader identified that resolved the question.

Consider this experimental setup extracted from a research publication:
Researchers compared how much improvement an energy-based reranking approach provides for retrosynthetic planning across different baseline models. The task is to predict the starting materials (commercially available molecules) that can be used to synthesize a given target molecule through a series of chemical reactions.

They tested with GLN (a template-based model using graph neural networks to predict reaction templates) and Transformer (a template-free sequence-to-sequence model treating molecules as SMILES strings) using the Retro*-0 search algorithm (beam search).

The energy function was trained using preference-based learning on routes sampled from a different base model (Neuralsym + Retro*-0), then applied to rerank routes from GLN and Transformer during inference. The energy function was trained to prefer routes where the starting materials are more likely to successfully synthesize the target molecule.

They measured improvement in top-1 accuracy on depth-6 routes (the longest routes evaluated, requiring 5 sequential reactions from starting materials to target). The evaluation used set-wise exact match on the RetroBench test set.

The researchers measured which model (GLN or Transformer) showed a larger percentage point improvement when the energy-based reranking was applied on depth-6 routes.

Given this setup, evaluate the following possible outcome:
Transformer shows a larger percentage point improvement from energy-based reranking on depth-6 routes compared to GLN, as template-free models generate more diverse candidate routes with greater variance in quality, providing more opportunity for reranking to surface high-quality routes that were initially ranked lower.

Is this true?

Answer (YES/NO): NO